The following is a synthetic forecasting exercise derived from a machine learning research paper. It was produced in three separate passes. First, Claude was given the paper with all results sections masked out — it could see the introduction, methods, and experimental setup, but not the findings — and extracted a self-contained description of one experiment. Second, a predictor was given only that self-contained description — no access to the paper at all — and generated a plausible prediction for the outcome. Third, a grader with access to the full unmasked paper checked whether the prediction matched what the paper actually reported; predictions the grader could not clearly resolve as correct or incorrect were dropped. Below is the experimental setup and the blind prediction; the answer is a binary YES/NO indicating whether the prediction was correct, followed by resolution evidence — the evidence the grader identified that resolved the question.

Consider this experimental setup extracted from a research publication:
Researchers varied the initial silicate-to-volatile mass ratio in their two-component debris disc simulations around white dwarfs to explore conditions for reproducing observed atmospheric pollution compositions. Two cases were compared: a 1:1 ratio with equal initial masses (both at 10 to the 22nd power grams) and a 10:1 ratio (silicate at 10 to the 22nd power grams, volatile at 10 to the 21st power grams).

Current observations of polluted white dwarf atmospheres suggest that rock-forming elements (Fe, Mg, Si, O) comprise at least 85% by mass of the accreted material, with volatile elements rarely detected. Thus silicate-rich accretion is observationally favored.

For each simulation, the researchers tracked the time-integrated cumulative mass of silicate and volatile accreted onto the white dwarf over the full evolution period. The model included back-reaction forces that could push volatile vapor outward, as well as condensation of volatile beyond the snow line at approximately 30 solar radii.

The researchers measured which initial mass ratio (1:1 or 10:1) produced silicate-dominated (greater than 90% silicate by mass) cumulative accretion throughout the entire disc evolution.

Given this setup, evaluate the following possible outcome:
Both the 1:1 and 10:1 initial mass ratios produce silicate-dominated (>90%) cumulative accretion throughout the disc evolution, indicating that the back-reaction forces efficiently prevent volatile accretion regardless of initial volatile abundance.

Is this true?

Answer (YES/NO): NO